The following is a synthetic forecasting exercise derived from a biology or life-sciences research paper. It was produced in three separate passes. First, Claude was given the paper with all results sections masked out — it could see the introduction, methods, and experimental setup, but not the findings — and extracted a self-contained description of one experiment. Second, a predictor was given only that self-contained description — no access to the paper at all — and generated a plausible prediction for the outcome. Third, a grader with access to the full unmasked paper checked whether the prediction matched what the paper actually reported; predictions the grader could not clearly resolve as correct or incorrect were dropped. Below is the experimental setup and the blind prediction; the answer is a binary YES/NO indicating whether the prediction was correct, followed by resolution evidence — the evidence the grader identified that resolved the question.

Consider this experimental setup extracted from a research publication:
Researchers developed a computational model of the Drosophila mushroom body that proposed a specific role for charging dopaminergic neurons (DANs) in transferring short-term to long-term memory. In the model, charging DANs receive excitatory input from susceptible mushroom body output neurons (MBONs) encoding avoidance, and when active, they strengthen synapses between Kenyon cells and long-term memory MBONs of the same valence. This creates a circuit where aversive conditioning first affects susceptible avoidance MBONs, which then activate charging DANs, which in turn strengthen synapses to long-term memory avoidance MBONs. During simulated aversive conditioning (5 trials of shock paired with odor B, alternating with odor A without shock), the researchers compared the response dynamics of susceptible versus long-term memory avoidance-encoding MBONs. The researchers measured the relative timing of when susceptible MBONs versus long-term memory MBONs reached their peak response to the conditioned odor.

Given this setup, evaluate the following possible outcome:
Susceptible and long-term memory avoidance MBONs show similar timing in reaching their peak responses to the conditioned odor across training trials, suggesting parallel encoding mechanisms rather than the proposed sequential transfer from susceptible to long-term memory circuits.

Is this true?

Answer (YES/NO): NO